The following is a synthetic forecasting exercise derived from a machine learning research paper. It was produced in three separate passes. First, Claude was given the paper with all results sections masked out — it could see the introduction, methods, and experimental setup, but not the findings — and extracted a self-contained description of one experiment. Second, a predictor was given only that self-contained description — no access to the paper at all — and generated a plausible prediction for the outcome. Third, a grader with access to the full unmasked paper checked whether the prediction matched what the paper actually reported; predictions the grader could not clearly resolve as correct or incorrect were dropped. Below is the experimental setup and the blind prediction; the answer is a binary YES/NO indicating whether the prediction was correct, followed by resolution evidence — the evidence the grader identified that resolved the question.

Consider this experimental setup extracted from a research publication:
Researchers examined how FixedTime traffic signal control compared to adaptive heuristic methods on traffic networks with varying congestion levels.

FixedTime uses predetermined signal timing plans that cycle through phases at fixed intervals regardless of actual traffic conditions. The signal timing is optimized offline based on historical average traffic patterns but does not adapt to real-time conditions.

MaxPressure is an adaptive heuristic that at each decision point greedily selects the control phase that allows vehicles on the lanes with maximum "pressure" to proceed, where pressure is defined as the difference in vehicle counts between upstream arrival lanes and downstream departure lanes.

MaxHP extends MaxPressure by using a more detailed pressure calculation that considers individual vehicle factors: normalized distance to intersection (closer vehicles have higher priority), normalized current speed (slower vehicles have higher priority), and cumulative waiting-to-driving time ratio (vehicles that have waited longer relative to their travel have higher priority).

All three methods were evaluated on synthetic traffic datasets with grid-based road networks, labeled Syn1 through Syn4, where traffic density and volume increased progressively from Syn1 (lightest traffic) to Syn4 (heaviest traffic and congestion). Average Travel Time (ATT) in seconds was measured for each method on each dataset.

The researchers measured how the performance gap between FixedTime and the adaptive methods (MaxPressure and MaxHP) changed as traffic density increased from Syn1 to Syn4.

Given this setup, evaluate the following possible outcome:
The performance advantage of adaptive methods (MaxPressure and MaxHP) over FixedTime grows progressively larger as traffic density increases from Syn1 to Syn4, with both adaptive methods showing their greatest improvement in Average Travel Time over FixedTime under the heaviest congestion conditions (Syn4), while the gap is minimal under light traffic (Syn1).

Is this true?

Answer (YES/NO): NO